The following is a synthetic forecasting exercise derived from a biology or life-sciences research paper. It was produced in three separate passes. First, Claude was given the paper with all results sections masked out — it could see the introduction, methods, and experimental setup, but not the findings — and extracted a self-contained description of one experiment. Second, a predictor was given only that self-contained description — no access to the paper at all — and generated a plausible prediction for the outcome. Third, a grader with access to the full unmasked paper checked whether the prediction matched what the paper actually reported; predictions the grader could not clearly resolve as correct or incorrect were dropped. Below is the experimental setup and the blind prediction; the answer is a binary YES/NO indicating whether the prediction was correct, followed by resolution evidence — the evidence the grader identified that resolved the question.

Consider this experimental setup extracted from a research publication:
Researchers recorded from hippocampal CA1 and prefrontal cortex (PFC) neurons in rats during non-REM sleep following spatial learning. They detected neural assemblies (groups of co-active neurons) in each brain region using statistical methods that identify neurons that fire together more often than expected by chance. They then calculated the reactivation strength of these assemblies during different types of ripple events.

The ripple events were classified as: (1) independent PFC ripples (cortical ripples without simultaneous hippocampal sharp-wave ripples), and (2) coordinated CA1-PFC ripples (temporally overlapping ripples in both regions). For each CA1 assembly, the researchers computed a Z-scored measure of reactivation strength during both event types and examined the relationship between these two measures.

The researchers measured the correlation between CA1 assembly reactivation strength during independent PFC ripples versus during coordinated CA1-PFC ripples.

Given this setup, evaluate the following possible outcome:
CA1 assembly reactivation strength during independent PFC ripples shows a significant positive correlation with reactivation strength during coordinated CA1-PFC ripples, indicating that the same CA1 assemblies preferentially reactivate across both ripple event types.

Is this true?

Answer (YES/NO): NO